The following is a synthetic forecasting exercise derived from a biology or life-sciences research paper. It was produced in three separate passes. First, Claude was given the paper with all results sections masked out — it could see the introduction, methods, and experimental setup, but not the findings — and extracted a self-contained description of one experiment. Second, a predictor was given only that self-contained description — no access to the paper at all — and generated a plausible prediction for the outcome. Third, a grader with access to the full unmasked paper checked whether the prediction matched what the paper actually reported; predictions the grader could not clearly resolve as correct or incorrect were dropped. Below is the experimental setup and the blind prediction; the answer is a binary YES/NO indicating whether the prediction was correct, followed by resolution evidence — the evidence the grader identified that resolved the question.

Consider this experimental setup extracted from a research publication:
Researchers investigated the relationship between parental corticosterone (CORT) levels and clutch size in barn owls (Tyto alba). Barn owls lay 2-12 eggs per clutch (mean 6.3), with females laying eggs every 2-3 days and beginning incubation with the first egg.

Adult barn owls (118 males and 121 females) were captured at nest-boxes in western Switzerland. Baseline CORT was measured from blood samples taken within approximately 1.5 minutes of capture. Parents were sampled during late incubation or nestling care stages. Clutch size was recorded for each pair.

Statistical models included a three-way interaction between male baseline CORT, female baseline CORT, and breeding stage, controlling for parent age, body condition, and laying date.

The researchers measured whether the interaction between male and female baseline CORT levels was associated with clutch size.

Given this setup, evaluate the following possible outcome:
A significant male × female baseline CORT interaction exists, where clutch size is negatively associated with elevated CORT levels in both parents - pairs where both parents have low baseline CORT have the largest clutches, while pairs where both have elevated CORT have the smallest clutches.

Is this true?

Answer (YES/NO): NO